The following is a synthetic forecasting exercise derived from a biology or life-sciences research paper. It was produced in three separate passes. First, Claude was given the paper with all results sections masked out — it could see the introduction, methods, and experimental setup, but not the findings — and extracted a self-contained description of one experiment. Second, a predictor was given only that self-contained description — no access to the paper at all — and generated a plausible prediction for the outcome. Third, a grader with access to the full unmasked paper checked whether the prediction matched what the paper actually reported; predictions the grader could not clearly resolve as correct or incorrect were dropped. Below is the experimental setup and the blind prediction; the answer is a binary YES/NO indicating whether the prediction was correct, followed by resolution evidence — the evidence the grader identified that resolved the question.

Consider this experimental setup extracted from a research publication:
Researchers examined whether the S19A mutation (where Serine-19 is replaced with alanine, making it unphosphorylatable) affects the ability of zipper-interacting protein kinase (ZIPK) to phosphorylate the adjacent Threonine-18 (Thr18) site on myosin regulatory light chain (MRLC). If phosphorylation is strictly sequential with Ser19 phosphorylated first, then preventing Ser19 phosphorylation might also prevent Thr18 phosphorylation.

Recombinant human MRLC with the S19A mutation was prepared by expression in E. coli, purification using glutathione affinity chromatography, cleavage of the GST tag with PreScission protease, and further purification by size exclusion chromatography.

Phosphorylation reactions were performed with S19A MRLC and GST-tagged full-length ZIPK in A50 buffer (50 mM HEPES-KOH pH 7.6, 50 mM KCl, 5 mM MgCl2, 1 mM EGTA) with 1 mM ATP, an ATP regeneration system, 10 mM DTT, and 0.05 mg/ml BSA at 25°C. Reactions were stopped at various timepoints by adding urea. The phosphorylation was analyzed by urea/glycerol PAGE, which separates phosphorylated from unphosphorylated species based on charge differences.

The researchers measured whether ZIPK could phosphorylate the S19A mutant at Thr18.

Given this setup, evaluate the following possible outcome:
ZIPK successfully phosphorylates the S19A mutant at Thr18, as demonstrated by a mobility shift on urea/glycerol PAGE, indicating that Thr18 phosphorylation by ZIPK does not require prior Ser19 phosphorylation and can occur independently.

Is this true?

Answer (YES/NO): YES